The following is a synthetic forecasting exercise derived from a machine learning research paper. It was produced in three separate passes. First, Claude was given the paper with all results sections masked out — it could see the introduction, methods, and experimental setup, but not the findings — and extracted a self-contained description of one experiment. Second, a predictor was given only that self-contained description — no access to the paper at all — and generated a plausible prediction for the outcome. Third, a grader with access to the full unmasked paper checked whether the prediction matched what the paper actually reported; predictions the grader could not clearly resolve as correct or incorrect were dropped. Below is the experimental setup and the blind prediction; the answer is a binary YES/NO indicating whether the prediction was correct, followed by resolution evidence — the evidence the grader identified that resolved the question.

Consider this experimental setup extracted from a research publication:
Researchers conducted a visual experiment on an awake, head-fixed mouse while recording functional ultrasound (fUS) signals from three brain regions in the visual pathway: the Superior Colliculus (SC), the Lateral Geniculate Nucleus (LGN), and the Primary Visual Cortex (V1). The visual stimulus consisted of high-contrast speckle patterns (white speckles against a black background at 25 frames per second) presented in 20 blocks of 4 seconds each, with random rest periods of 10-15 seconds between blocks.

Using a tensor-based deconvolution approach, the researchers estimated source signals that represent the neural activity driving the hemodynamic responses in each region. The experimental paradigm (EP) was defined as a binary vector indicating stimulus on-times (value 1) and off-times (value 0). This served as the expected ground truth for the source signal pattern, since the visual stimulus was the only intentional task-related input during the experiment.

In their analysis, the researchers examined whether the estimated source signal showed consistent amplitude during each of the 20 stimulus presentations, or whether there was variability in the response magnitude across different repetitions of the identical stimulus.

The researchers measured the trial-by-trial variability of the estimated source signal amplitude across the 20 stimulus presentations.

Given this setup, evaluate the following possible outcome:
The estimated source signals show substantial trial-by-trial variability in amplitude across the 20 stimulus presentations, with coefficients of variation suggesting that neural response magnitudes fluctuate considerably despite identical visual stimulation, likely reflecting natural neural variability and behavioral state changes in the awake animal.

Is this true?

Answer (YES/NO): YES